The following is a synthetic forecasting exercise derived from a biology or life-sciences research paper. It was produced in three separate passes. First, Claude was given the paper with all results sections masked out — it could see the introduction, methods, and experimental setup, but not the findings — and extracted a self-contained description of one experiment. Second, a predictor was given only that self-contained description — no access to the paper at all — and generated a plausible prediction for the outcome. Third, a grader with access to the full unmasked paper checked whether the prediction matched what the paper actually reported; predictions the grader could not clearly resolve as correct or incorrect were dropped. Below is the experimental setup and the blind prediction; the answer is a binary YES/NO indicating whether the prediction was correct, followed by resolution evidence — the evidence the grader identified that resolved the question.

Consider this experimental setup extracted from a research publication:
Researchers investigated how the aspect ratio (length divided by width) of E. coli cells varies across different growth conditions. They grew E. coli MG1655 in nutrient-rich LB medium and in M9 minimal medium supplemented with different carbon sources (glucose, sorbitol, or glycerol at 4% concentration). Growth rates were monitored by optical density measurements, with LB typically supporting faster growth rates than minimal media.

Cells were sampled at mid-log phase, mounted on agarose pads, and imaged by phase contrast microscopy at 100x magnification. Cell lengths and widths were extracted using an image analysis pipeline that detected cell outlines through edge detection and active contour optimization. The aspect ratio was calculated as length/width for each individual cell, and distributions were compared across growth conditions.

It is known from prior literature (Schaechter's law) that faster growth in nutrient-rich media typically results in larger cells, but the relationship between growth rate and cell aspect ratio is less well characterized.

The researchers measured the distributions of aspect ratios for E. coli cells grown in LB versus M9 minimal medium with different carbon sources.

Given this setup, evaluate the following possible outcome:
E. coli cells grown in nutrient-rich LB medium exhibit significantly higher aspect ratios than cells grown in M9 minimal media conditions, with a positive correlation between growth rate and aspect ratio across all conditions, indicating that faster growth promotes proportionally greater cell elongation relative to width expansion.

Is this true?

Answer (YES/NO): NO